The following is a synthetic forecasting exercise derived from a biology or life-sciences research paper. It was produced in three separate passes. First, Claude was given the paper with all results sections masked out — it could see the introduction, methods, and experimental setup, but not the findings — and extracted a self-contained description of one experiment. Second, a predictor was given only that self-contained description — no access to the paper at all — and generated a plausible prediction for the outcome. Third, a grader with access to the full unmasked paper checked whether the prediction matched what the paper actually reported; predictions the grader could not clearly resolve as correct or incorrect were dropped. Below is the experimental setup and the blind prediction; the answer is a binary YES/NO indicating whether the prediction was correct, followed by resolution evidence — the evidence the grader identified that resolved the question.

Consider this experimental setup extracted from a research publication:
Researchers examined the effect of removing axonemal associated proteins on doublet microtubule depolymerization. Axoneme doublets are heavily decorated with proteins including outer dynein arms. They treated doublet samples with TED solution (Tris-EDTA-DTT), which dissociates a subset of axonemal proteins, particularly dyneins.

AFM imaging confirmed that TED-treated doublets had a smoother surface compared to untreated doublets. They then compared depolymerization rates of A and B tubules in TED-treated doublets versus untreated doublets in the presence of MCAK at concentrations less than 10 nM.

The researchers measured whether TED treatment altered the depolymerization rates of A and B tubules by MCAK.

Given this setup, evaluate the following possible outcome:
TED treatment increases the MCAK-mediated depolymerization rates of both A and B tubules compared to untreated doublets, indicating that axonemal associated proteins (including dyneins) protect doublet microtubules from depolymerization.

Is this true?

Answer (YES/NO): YES